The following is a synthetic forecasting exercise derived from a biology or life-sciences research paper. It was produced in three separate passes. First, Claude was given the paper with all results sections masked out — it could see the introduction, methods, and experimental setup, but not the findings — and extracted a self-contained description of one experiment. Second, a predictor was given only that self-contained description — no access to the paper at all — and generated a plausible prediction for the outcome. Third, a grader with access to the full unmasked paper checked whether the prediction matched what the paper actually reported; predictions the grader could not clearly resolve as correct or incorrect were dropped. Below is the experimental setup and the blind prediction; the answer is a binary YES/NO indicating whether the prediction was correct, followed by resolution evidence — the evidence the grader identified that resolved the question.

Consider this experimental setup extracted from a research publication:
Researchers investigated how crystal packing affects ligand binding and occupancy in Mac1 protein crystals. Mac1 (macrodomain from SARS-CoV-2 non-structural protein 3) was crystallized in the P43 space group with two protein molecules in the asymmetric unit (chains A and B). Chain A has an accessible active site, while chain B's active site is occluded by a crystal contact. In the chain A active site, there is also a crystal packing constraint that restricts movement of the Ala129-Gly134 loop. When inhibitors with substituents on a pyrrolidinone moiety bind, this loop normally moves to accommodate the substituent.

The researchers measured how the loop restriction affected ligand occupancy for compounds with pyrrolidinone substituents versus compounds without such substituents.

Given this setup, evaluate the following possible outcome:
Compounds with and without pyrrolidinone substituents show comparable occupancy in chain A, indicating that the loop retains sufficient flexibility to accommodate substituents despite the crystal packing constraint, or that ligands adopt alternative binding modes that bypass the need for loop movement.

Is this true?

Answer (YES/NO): NO